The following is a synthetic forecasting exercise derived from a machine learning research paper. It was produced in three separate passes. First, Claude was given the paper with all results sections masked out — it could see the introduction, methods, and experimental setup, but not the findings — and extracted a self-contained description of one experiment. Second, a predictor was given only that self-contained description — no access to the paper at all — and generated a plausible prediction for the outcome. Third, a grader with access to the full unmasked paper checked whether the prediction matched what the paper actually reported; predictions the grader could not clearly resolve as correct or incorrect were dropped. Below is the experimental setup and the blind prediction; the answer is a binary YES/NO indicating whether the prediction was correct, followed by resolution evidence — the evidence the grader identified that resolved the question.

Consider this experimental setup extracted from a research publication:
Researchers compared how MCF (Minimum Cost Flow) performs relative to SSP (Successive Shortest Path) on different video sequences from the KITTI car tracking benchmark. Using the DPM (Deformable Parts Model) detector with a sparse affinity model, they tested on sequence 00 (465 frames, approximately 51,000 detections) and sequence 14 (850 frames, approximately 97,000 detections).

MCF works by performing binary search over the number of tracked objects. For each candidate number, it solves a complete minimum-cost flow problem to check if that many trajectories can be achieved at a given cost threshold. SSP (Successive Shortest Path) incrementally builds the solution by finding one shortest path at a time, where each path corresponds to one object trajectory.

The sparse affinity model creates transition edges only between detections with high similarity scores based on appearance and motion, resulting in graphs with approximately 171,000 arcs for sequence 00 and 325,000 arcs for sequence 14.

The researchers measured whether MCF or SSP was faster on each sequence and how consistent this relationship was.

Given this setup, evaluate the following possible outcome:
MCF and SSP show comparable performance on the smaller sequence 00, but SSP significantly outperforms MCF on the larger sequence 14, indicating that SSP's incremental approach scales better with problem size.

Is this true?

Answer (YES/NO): NO